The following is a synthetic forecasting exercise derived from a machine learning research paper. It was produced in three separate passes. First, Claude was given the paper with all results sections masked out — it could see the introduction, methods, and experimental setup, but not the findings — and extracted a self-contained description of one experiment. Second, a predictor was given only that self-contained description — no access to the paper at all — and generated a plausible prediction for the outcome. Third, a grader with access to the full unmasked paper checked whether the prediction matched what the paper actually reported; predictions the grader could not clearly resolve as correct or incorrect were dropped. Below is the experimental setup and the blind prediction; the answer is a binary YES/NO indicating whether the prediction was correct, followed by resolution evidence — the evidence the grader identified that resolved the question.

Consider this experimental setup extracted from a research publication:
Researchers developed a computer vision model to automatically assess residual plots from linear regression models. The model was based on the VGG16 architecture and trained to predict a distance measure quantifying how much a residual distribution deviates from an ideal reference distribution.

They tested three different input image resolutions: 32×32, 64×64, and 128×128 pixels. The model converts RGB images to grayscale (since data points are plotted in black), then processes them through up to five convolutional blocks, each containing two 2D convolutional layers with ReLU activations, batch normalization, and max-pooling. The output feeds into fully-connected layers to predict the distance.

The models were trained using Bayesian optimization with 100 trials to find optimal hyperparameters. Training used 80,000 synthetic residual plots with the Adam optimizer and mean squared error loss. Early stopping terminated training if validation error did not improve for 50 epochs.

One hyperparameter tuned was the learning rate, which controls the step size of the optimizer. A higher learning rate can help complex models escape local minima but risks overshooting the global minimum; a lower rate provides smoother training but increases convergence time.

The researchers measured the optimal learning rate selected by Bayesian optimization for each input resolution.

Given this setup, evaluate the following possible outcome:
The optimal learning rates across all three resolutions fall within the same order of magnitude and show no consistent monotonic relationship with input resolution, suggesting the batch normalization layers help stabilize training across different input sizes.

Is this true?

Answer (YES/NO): NO